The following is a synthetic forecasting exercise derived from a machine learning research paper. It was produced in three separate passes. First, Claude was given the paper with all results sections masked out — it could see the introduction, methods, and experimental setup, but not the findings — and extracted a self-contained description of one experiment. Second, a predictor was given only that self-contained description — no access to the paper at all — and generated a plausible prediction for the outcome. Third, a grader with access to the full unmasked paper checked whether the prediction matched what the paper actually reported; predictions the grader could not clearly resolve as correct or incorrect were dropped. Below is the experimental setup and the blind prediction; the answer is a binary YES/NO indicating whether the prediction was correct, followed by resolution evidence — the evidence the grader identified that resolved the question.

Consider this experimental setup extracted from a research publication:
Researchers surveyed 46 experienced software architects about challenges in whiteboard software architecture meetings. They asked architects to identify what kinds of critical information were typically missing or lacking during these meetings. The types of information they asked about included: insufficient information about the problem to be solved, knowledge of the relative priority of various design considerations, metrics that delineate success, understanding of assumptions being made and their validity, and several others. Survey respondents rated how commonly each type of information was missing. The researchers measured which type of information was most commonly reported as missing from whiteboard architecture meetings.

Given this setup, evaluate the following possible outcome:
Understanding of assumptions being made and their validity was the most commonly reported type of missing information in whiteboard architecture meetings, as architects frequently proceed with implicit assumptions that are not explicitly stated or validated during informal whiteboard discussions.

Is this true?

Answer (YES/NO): NO